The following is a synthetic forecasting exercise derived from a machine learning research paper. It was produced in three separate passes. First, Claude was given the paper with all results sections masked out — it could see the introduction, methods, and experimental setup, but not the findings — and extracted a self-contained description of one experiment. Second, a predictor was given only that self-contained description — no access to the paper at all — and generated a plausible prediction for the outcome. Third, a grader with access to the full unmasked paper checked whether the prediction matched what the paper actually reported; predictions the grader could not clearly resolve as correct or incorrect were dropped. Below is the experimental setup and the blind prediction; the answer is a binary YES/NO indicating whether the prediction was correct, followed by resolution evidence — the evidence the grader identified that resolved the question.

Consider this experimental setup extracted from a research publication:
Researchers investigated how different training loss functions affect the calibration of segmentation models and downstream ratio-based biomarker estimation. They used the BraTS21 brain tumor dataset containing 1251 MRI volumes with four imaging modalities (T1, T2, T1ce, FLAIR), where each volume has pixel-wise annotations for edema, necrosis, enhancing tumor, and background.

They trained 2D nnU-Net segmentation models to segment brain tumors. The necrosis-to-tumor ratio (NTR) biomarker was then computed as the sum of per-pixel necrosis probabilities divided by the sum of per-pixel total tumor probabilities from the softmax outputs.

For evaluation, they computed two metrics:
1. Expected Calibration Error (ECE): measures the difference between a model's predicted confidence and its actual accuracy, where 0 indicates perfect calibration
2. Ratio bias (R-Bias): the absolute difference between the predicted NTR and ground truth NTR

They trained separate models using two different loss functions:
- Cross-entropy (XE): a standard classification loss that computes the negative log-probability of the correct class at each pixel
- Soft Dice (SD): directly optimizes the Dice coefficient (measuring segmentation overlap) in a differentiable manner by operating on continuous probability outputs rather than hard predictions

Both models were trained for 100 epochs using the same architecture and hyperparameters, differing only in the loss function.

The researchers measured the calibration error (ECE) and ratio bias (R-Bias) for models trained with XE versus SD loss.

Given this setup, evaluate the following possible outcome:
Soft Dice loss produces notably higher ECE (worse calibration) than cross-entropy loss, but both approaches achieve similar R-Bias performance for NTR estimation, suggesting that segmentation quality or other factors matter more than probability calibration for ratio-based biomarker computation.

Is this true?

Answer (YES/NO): NO